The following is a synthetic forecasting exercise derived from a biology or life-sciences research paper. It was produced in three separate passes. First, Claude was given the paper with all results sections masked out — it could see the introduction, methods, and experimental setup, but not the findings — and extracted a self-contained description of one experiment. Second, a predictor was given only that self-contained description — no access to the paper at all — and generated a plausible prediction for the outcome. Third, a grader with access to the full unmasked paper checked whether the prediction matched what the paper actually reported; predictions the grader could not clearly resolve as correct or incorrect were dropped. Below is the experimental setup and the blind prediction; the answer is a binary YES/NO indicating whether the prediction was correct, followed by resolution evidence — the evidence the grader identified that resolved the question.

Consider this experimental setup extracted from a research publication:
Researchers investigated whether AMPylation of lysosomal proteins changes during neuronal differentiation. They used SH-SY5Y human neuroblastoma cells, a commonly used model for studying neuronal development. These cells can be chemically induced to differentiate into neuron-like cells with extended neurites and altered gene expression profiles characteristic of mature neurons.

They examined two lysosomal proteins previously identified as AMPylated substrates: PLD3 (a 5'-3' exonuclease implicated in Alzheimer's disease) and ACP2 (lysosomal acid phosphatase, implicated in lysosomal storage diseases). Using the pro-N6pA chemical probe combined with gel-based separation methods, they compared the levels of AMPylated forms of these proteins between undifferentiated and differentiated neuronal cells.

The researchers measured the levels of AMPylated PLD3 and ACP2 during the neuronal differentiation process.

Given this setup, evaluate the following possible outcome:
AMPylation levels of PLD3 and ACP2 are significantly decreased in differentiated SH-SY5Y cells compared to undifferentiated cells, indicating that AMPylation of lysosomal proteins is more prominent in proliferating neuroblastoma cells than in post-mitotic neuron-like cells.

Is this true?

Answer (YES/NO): NO